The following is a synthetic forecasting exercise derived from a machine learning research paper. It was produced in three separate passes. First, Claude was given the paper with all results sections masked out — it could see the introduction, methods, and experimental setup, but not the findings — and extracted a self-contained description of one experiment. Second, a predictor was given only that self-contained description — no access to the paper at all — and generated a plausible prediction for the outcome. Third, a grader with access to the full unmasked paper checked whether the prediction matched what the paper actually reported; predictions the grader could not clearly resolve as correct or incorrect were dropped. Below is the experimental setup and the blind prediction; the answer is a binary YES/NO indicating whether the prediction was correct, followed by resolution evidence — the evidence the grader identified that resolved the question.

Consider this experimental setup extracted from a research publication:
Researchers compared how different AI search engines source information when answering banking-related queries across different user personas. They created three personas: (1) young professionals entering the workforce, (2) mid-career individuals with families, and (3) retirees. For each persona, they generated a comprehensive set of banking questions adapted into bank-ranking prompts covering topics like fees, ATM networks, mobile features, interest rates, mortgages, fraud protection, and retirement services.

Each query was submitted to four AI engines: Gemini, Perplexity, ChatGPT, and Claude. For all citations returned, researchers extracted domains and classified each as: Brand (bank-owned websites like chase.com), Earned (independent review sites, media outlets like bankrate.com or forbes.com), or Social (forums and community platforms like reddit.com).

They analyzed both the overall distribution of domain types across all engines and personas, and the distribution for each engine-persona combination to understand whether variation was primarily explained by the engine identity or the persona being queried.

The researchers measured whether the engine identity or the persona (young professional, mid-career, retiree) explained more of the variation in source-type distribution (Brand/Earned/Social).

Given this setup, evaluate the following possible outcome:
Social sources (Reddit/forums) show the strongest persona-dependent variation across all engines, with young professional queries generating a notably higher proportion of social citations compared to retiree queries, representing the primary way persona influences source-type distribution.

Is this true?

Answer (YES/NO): NO